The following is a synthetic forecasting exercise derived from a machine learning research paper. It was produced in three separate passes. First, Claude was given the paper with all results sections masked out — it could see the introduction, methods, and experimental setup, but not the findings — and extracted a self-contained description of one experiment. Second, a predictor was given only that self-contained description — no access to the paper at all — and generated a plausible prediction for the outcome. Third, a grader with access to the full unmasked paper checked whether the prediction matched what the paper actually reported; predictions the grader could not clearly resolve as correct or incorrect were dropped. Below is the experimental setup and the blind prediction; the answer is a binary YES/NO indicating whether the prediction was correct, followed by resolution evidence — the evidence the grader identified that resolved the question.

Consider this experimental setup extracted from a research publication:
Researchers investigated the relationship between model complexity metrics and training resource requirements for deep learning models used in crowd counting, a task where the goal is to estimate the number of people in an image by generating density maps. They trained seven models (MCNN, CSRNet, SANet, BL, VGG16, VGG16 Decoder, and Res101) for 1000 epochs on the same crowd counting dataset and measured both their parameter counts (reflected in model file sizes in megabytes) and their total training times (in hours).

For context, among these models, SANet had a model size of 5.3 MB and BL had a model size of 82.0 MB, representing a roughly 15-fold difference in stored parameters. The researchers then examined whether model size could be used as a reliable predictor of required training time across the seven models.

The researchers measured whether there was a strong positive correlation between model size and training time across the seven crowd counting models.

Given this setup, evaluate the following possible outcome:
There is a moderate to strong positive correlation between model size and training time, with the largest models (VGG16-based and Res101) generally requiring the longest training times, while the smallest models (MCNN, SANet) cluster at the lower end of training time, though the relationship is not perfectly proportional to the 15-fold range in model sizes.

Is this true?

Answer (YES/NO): NO